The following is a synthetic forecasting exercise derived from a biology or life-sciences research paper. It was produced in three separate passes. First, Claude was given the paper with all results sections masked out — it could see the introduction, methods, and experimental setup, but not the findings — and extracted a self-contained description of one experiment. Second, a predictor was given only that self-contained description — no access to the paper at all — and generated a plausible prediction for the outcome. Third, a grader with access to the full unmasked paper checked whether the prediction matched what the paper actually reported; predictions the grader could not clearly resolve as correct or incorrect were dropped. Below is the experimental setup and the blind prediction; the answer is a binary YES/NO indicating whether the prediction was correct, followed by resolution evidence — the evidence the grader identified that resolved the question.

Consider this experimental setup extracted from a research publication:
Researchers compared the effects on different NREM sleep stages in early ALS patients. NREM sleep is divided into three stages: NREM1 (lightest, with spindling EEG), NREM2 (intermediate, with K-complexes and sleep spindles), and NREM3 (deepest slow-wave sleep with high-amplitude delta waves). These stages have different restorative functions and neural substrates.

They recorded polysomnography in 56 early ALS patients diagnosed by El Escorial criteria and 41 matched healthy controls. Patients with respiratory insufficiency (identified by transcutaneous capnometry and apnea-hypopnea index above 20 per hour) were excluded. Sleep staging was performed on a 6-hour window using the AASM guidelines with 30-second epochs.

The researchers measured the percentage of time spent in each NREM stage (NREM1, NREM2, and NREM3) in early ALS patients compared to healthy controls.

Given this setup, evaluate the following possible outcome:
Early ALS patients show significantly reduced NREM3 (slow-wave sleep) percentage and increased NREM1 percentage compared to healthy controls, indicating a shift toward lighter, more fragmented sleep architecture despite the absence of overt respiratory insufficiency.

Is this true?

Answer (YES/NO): NO